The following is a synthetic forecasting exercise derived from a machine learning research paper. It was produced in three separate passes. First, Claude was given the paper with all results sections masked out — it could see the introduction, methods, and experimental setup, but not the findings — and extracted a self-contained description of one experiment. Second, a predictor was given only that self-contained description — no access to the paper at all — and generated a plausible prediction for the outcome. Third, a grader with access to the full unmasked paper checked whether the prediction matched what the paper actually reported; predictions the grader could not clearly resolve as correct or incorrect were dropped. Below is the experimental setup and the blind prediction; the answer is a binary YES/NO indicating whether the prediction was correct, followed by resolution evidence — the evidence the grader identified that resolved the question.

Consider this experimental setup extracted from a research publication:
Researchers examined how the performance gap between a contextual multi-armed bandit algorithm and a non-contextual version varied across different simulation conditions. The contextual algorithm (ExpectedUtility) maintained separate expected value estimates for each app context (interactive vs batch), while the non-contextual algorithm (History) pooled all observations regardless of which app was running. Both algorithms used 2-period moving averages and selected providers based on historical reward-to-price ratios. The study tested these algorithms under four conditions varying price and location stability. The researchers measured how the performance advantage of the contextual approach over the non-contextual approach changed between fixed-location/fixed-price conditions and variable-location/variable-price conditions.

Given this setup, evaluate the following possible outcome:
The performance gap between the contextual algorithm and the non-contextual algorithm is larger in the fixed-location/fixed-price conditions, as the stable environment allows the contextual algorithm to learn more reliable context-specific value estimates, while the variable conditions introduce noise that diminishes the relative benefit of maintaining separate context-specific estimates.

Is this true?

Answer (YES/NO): YES